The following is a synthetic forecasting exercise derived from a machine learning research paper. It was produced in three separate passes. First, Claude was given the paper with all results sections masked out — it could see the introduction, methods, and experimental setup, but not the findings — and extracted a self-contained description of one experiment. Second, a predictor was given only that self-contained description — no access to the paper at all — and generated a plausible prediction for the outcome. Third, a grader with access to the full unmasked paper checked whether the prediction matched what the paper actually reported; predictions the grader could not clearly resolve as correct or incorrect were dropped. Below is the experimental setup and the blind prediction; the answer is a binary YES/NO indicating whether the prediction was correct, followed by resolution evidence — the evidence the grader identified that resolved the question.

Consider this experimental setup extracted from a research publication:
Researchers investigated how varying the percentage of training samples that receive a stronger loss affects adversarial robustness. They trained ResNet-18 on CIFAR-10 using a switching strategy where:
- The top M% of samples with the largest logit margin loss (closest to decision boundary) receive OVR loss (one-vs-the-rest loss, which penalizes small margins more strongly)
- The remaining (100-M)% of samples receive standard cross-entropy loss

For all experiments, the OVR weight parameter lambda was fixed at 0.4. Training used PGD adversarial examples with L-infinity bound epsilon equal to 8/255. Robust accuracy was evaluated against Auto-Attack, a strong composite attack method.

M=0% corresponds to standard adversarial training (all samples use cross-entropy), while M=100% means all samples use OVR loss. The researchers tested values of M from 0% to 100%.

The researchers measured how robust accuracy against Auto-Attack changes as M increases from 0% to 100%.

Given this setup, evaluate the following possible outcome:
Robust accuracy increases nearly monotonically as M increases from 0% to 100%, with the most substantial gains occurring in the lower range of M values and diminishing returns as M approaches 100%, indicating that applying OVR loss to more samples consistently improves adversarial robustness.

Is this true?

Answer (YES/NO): NO